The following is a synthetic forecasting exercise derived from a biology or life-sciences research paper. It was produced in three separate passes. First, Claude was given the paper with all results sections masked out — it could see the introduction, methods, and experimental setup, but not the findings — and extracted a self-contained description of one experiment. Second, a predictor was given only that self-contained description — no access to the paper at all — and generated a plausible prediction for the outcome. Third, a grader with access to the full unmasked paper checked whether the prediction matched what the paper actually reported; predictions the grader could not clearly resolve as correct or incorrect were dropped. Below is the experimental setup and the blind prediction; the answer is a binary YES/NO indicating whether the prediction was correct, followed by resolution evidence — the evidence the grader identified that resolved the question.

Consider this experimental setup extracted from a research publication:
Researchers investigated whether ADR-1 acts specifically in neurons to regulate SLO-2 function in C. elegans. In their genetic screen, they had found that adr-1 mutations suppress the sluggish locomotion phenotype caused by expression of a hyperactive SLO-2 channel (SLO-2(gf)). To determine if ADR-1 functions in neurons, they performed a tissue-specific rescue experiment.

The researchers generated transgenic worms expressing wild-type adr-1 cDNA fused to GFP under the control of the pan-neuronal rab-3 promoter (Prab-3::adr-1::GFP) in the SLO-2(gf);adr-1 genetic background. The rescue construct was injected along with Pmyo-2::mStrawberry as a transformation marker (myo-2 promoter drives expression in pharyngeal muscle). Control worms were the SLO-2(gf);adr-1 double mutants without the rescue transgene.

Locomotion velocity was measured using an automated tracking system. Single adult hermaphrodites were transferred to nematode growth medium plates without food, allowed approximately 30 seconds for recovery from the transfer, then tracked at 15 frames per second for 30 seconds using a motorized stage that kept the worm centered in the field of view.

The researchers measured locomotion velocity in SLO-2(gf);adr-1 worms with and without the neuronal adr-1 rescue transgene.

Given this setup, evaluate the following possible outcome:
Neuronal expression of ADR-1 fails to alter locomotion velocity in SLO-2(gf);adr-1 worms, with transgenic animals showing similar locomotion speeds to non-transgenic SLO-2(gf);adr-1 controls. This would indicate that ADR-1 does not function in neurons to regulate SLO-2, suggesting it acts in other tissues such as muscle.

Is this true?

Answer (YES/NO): NO